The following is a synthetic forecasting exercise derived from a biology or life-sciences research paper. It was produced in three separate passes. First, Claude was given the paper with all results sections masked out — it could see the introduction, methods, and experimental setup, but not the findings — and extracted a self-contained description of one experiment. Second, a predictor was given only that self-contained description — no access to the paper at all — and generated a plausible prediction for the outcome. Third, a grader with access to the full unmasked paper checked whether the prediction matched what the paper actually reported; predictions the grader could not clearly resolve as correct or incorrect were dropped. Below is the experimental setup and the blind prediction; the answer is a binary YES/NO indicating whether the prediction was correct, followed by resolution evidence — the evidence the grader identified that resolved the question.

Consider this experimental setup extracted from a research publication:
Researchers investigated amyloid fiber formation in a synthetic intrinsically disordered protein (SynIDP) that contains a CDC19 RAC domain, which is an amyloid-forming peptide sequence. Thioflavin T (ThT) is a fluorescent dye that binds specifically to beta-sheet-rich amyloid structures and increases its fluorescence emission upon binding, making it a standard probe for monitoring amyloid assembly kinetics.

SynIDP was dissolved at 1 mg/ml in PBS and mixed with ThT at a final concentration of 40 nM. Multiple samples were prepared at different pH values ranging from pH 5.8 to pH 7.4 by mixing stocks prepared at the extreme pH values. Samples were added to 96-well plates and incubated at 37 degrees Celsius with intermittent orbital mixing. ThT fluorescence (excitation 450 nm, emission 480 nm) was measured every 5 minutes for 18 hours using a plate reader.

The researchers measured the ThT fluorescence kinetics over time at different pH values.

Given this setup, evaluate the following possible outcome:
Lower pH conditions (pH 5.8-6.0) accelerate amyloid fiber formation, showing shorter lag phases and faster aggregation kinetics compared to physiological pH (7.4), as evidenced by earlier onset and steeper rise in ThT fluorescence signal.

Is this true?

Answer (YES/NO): YES